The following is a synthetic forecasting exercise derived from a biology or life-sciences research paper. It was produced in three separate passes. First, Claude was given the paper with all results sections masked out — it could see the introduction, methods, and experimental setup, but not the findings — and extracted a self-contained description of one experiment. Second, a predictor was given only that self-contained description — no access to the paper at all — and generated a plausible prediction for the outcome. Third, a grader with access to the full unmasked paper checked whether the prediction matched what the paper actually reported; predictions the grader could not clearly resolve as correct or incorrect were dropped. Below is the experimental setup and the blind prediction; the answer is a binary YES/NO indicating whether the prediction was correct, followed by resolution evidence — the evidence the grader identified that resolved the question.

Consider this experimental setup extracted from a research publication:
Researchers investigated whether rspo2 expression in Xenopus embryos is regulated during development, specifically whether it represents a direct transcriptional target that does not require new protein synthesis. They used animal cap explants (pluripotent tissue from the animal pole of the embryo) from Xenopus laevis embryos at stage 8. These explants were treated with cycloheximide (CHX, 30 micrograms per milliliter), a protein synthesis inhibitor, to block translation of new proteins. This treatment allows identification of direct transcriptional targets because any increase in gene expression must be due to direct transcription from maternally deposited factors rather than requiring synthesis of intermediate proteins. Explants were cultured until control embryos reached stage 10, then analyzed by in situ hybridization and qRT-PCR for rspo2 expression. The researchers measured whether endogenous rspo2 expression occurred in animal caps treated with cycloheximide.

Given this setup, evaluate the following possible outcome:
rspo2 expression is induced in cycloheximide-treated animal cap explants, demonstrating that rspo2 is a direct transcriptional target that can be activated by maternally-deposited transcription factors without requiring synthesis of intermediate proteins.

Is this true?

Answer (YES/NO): NO